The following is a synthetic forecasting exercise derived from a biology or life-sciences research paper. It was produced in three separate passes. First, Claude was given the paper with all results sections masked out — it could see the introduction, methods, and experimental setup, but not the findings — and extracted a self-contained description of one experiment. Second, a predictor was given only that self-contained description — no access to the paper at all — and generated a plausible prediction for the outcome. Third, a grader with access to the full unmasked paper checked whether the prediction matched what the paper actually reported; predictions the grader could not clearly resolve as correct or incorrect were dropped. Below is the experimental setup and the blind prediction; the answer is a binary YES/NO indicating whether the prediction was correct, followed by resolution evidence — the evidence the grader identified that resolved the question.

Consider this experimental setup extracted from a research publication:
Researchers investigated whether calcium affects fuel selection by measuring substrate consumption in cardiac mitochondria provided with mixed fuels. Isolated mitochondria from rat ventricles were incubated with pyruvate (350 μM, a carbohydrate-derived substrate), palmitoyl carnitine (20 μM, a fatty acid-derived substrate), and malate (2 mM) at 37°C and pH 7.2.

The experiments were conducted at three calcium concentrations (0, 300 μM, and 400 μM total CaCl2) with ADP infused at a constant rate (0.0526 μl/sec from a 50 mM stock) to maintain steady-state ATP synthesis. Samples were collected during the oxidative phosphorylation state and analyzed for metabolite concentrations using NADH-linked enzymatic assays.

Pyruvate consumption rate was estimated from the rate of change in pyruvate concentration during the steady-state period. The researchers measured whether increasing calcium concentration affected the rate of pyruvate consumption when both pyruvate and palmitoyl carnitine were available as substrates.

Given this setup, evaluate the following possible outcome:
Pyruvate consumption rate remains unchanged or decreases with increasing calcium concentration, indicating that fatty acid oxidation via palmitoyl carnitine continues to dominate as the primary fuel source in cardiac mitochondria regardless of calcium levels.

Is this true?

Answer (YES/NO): NO